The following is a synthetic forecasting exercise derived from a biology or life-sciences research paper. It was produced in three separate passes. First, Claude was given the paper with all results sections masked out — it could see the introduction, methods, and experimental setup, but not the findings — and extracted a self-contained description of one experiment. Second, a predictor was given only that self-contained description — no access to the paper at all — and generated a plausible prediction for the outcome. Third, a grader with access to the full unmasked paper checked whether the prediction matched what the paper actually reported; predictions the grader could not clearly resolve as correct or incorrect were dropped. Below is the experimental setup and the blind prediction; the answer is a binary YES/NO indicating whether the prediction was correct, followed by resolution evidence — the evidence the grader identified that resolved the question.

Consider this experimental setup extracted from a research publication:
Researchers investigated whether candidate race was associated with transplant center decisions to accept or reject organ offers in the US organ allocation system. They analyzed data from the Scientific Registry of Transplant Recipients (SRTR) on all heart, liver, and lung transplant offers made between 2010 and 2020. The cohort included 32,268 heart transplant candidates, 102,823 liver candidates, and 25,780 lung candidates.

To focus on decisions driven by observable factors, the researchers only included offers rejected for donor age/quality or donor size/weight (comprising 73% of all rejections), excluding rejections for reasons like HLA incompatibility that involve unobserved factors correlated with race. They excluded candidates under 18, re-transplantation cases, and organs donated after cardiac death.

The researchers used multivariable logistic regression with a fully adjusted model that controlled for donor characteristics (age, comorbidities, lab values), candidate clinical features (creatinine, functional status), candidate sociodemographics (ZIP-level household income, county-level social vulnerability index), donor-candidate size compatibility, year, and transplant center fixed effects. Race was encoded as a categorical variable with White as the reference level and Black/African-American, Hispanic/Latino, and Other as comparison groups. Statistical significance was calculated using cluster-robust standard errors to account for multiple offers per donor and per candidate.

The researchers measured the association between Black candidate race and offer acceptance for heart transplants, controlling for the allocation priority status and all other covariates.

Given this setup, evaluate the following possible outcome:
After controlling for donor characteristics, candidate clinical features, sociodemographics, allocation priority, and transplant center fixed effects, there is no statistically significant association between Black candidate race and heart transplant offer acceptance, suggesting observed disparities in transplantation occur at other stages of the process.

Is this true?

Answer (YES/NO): YES